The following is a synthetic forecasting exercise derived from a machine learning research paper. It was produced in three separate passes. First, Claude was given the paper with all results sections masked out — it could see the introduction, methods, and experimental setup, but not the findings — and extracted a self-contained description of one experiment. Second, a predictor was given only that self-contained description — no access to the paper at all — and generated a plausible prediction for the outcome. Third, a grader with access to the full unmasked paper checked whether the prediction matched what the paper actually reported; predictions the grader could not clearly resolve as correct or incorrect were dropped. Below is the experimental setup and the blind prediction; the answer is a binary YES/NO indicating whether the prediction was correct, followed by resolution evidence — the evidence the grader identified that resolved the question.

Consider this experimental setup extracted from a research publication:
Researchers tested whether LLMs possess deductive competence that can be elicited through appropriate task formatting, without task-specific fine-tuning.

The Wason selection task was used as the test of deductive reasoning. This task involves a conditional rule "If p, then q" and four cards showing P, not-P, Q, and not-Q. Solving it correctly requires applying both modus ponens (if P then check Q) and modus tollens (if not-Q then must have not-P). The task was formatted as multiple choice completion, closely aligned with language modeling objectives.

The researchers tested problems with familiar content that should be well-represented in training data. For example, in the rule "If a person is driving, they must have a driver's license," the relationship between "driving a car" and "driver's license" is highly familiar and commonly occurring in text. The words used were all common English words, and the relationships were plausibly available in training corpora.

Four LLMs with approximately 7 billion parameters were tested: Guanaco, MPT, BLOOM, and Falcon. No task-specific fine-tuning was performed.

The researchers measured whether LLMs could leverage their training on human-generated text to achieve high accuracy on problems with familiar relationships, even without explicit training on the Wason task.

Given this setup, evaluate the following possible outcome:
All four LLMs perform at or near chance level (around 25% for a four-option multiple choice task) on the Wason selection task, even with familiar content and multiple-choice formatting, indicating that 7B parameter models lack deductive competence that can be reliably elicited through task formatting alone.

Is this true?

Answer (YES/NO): NO